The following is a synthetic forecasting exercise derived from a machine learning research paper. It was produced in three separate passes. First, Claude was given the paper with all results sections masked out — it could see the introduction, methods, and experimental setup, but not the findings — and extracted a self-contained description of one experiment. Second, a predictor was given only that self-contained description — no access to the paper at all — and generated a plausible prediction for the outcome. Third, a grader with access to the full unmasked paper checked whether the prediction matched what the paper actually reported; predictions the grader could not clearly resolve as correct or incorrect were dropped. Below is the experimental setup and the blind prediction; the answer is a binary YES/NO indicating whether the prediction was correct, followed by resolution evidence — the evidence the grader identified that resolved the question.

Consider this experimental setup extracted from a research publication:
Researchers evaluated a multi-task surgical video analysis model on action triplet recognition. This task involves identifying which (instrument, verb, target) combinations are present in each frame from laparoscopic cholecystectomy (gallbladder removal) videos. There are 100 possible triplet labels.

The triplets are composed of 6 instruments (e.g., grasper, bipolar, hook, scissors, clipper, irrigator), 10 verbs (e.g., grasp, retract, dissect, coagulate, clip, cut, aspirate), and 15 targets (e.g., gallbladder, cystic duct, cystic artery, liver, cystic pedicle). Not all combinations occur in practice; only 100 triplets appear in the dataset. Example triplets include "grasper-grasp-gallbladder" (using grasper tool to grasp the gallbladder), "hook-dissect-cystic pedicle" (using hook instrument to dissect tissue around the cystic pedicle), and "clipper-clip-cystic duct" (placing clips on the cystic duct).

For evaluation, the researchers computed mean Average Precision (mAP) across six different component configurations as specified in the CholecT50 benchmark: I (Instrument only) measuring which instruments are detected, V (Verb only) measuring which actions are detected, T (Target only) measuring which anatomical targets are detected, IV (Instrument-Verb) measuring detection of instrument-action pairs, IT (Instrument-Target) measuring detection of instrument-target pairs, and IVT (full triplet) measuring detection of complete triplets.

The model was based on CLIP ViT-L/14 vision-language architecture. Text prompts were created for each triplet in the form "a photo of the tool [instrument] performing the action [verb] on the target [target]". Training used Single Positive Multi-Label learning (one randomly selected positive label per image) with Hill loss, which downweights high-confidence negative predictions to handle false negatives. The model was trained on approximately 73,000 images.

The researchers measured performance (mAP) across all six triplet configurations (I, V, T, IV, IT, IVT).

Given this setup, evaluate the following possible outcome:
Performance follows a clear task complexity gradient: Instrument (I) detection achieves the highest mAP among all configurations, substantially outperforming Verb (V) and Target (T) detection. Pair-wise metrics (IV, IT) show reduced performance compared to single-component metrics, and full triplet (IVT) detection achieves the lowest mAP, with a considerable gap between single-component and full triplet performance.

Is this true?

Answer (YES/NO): YES